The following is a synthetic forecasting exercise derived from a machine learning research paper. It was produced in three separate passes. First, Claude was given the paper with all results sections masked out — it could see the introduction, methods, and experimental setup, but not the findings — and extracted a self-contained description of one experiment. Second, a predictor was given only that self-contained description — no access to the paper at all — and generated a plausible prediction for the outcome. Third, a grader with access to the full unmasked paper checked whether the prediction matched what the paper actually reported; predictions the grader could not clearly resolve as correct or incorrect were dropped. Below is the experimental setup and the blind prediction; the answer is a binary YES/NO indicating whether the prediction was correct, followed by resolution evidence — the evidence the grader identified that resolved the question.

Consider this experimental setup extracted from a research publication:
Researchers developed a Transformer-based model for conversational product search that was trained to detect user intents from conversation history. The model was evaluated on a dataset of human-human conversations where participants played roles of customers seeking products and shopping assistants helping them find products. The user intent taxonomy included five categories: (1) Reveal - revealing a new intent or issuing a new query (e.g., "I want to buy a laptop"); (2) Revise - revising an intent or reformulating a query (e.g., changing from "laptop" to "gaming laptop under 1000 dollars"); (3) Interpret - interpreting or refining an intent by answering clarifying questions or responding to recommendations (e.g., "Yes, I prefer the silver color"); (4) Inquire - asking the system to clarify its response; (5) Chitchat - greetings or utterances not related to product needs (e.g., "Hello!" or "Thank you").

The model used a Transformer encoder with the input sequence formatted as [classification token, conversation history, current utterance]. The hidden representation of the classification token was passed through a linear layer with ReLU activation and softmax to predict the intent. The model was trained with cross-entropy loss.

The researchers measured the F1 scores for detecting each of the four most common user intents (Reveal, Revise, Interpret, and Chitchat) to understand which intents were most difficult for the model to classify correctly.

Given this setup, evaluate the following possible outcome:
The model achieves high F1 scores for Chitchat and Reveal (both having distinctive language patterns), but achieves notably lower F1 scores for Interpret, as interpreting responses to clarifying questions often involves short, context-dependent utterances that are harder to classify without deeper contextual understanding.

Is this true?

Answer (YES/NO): NO